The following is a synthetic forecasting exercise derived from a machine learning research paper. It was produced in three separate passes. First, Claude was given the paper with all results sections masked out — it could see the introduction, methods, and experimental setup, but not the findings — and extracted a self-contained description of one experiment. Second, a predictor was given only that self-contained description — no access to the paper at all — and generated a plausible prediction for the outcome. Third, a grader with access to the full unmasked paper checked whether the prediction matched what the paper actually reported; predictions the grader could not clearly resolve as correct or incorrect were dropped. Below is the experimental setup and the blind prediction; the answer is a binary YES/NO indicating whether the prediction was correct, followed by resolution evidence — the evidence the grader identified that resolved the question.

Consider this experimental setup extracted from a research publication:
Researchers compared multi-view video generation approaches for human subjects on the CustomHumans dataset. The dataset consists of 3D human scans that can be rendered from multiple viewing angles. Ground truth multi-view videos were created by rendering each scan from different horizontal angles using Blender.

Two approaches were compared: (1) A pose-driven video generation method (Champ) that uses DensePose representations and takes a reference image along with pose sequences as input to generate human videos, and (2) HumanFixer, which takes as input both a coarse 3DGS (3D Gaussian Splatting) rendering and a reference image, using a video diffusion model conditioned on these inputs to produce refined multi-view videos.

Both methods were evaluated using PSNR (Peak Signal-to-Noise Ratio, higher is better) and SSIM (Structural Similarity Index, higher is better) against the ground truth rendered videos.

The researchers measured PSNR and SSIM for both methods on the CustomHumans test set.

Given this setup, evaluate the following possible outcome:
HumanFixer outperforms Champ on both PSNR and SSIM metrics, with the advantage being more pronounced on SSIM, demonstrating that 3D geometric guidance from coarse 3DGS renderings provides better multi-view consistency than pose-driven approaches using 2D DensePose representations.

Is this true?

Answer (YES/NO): NO